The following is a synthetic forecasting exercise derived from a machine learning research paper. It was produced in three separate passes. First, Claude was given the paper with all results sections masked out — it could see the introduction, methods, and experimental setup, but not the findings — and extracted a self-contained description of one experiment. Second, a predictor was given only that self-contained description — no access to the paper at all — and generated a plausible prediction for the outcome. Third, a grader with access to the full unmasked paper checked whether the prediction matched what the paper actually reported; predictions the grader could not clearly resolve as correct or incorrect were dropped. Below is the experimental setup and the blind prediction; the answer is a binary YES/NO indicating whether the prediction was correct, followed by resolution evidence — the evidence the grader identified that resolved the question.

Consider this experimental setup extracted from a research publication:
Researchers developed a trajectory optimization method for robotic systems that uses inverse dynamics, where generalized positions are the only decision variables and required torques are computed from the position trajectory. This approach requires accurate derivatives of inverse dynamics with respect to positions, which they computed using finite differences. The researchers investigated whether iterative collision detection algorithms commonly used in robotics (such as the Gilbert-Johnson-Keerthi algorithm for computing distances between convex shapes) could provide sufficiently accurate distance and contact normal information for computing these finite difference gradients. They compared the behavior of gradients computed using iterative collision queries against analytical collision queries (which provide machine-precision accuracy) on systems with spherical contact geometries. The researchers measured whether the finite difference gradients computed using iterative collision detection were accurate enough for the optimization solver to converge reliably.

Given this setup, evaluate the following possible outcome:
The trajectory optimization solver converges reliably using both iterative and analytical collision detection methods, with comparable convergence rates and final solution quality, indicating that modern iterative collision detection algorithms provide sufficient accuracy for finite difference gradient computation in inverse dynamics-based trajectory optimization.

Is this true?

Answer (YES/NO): NO